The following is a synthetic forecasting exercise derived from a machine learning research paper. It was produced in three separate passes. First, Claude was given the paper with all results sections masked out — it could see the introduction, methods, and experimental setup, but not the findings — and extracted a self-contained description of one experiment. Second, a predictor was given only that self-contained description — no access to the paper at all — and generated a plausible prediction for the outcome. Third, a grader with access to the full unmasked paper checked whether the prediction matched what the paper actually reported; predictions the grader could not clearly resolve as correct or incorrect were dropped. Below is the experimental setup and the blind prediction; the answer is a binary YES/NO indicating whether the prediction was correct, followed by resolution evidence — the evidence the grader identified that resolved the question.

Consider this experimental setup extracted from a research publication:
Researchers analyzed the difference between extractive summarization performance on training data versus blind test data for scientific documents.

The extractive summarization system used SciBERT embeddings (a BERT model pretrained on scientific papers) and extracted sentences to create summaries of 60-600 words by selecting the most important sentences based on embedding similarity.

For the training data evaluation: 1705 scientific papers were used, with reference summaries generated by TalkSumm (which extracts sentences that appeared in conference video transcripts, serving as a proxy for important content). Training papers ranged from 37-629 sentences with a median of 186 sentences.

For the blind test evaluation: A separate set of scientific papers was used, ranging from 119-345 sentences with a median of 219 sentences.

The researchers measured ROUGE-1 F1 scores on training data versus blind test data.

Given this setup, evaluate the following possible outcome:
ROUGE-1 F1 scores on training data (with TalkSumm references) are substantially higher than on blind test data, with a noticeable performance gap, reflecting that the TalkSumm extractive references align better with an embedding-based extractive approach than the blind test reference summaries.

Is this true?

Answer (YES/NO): YES